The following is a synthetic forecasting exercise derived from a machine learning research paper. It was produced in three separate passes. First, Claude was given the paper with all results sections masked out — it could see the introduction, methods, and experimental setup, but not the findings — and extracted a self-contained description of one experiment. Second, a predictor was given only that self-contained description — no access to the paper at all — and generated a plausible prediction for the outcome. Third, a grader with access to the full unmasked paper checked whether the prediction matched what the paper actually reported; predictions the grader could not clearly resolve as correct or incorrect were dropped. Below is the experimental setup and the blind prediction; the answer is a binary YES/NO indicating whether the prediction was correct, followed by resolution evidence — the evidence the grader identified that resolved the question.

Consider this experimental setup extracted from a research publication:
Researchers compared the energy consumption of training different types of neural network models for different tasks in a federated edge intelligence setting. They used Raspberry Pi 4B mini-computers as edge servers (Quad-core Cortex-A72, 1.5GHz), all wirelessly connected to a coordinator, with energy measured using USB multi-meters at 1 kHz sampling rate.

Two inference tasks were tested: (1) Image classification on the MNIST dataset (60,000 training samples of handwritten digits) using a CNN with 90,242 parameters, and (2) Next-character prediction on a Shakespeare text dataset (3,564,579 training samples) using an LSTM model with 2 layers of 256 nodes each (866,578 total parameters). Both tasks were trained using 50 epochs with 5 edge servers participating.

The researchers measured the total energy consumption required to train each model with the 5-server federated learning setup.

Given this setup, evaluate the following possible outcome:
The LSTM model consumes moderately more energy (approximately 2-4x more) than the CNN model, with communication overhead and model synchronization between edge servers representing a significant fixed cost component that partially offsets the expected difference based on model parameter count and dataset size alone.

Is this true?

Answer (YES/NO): NO